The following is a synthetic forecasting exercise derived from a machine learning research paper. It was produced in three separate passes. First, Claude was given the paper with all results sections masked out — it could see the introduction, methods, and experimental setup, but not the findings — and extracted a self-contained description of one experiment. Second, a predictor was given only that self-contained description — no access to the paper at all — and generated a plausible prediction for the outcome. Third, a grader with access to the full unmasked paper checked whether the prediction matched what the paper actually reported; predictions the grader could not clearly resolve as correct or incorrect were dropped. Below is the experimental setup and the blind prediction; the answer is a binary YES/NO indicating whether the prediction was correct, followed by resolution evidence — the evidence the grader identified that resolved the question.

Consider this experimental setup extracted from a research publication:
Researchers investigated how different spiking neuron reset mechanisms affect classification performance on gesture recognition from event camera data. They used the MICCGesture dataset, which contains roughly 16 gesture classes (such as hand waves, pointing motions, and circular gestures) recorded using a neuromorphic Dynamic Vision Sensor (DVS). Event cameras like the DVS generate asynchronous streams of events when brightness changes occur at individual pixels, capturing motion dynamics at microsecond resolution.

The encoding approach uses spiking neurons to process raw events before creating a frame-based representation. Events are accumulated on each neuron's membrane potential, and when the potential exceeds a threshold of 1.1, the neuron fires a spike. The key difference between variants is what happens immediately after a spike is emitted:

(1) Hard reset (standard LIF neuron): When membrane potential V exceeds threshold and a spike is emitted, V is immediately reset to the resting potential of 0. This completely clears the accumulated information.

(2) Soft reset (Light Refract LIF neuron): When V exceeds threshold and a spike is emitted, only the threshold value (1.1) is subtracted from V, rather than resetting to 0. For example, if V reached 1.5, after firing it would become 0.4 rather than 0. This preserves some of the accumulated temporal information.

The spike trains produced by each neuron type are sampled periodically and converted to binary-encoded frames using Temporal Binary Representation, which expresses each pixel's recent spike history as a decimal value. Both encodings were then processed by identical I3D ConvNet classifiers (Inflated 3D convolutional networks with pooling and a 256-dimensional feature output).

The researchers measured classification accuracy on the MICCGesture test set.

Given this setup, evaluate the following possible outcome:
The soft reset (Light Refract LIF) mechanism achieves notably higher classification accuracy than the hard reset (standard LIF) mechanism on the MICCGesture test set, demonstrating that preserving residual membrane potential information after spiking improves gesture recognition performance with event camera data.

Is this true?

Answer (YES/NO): NO